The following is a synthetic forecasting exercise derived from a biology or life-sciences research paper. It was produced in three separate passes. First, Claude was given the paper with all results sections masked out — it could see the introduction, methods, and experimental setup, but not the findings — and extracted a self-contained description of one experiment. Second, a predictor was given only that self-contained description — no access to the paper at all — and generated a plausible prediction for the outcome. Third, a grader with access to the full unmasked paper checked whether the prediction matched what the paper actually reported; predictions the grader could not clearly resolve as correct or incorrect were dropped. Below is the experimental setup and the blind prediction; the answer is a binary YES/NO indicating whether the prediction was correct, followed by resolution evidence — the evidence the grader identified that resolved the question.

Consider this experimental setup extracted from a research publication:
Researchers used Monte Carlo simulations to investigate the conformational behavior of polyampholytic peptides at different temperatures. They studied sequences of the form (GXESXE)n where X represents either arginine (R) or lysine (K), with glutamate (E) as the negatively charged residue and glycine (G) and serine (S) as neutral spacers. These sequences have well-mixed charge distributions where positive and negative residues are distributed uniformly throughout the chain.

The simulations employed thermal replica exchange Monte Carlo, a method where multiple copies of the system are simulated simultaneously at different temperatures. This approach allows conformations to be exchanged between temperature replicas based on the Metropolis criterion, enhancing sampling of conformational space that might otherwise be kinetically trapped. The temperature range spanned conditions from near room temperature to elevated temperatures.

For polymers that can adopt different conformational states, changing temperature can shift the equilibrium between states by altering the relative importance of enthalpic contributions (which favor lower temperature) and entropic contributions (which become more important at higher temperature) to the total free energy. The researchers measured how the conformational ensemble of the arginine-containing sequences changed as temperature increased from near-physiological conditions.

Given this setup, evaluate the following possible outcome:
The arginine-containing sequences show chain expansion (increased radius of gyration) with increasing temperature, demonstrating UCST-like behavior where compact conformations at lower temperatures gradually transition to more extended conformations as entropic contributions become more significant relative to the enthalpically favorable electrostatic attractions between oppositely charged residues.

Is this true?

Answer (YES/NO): NO